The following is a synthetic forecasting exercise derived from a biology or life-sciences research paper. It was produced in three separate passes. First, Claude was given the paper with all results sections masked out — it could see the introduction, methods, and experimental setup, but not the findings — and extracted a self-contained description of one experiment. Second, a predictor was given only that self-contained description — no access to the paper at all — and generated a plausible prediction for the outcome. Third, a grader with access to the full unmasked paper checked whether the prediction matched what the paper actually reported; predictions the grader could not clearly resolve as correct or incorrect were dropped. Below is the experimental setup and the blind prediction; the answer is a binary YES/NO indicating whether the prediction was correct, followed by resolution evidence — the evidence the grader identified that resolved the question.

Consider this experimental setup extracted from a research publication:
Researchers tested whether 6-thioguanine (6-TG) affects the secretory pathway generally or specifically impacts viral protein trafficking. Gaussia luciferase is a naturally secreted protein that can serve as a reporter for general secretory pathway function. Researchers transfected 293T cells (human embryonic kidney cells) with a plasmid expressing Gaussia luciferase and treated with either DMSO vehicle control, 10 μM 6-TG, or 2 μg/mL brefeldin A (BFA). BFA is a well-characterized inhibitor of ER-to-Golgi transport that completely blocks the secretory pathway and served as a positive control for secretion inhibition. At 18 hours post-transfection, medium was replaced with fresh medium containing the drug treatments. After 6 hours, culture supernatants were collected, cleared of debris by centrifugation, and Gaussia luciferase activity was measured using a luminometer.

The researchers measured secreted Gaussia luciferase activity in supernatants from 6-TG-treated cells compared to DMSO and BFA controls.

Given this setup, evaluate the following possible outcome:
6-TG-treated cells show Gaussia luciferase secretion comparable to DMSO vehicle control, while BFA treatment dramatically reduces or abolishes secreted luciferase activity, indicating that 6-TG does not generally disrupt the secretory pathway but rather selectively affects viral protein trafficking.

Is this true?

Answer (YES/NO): YES